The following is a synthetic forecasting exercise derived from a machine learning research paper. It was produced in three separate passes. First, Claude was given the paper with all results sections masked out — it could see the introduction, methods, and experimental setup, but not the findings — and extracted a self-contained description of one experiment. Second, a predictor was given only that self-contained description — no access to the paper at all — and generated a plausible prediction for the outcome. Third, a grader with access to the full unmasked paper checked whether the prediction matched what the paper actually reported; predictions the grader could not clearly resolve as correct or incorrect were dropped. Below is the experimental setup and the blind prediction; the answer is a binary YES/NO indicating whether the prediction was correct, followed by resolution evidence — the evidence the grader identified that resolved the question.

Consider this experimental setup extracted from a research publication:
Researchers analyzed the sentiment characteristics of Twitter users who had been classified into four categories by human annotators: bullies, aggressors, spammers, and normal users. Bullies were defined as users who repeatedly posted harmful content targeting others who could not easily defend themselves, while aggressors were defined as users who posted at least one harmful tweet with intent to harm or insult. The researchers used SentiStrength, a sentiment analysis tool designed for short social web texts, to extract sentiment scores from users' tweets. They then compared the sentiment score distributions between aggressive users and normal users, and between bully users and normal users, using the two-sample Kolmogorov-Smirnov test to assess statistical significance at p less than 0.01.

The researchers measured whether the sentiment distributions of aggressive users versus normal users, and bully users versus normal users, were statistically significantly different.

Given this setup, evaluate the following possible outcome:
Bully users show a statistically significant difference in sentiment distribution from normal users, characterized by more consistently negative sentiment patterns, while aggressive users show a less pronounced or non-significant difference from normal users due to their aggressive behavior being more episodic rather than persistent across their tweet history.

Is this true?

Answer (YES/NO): NO